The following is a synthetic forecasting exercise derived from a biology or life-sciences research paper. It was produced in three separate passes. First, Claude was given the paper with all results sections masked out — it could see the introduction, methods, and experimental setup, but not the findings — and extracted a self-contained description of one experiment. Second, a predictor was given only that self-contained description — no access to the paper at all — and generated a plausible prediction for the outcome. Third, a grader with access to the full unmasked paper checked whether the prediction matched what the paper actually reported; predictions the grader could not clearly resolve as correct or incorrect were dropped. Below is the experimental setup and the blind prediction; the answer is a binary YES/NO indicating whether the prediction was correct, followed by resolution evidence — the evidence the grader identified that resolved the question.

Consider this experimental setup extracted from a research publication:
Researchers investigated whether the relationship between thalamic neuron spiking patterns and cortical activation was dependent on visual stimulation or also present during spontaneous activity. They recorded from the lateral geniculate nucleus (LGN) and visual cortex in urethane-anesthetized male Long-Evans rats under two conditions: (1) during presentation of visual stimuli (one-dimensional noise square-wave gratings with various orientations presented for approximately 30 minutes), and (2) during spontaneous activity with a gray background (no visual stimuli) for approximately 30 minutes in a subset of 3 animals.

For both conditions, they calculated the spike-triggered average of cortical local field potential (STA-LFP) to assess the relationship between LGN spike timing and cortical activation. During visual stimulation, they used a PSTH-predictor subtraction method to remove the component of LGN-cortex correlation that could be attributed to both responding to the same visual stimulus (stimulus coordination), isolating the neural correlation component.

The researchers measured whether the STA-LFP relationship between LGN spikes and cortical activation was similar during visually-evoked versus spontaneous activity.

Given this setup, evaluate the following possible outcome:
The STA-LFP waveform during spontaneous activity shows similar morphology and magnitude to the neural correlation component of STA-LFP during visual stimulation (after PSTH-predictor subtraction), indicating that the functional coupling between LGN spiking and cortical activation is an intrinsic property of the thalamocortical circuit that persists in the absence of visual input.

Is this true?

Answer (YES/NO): NO